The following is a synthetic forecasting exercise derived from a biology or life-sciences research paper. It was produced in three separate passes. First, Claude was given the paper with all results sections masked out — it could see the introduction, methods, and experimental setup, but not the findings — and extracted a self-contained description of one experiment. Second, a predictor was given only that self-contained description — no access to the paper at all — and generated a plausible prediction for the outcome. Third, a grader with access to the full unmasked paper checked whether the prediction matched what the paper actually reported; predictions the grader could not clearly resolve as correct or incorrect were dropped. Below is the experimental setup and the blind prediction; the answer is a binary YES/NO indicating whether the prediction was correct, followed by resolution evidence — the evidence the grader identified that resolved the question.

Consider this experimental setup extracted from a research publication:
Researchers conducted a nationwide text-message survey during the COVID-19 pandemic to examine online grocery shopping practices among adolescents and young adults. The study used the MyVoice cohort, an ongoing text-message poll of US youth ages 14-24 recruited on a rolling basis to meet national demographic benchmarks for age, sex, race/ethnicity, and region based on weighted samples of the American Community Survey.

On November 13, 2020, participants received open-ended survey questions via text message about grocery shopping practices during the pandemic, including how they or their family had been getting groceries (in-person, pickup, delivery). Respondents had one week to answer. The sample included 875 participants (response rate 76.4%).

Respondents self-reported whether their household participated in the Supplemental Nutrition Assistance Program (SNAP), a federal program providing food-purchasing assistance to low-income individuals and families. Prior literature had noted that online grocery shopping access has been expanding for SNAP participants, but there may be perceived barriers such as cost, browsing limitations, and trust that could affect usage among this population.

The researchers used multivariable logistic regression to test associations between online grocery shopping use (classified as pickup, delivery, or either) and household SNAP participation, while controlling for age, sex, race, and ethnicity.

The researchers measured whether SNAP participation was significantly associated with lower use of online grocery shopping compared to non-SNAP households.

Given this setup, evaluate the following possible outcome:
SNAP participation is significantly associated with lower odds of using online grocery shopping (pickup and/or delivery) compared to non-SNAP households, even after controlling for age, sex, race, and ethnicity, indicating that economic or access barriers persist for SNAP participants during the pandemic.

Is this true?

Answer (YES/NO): NO